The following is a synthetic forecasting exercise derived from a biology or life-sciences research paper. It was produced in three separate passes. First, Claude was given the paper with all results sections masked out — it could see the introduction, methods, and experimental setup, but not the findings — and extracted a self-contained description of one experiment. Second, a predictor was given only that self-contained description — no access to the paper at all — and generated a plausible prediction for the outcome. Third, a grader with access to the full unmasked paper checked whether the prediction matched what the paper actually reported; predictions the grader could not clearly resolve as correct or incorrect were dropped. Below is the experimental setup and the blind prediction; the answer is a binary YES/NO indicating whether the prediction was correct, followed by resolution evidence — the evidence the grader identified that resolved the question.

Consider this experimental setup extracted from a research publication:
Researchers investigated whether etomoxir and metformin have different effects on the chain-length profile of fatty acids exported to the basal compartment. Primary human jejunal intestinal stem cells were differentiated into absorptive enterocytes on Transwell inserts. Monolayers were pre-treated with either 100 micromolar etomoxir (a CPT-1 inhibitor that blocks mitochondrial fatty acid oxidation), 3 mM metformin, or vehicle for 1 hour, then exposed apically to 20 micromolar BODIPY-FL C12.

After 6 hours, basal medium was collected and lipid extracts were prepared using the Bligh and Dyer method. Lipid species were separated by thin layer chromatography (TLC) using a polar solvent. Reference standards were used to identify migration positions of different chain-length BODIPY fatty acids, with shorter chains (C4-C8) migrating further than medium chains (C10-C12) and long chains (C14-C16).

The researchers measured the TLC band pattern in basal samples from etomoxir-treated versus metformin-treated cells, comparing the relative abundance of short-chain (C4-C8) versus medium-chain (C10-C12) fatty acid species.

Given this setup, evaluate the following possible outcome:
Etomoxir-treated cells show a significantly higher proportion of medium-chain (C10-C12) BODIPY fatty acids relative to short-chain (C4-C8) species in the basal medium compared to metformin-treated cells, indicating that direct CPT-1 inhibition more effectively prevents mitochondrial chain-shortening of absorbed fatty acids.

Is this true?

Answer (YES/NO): NO